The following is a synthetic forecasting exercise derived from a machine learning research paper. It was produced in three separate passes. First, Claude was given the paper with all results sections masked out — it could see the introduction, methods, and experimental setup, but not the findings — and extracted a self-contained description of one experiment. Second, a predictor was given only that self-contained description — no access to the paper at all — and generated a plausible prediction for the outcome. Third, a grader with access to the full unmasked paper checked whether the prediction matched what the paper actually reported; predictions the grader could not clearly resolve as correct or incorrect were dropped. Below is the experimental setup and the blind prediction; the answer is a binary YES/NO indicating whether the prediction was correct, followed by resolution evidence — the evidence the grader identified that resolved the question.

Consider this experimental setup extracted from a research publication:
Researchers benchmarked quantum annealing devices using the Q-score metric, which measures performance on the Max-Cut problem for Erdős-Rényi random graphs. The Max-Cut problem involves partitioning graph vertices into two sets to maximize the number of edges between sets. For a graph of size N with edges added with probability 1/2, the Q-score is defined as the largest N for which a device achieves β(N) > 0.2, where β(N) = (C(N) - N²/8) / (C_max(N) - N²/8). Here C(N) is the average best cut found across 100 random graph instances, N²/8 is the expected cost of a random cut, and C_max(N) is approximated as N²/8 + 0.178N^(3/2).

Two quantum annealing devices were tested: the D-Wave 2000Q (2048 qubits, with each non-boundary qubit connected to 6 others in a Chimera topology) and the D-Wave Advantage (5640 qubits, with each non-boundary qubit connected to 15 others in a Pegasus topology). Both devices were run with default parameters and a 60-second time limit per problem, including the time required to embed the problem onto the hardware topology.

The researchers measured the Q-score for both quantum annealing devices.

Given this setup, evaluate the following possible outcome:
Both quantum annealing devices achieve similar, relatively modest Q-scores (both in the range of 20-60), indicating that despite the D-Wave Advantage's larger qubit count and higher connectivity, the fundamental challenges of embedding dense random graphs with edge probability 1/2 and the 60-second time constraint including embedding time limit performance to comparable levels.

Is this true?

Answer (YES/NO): NO